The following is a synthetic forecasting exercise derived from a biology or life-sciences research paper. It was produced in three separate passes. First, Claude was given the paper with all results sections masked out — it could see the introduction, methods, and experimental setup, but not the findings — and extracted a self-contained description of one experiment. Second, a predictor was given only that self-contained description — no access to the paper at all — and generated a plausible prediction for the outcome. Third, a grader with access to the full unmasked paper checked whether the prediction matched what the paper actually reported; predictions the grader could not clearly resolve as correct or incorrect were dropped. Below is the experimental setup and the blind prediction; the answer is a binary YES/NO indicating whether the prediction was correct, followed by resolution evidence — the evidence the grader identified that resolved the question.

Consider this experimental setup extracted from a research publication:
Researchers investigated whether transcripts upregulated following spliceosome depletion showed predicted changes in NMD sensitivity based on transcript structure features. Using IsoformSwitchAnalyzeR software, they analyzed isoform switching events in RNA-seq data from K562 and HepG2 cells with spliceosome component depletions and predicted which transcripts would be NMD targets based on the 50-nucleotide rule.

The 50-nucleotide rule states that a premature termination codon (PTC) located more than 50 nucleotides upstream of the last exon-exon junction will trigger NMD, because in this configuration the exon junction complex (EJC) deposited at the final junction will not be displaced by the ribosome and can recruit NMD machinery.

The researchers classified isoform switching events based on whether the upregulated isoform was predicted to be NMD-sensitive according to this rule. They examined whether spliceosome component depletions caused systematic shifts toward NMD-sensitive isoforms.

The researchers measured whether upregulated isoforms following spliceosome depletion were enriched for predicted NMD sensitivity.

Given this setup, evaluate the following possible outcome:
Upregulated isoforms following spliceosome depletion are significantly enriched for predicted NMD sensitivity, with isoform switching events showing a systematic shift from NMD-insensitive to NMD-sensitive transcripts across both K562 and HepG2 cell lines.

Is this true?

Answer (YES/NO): NO